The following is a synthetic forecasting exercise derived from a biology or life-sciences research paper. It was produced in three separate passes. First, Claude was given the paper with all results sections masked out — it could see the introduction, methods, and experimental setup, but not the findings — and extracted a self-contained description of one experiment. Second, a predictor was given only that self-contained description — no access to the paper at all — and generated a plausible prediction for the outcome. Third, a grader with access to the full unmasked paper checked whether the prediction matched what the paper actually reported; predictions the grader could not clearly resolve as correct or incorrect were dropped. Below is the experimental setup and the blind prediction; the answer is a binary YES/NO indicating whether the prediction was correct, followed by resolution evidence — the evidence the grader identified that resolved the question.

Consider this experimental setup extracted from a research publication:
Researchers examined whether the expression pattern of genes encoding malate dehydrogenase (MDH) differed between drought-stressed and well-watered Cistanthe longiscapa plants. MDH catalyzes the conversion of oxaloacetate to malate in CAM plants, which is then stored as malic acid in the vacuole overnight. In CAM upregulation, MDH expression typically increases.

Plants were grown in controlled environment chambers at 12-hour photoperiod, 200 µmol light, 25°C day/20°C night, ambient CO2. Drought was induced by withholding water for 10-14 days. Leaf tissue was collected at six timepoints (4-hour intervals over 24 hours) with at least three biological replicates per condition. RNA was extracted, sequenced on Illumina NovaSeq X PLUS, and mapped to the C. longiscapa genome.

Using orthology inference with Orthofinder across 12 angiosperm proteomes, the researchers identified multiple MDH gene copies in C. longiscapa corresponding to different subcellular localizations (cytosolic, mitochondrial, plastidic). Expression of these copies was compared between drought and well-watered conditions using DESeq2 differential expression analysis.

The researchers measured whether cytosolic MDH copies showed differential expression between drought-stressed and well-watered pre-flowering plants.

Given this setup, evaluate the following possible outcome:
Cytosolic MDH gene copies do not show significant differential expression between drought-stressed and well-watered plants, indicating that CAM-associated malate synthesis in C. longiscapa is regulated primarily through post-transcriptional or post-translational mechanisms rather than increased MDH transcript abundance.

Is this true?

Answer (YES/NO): NO